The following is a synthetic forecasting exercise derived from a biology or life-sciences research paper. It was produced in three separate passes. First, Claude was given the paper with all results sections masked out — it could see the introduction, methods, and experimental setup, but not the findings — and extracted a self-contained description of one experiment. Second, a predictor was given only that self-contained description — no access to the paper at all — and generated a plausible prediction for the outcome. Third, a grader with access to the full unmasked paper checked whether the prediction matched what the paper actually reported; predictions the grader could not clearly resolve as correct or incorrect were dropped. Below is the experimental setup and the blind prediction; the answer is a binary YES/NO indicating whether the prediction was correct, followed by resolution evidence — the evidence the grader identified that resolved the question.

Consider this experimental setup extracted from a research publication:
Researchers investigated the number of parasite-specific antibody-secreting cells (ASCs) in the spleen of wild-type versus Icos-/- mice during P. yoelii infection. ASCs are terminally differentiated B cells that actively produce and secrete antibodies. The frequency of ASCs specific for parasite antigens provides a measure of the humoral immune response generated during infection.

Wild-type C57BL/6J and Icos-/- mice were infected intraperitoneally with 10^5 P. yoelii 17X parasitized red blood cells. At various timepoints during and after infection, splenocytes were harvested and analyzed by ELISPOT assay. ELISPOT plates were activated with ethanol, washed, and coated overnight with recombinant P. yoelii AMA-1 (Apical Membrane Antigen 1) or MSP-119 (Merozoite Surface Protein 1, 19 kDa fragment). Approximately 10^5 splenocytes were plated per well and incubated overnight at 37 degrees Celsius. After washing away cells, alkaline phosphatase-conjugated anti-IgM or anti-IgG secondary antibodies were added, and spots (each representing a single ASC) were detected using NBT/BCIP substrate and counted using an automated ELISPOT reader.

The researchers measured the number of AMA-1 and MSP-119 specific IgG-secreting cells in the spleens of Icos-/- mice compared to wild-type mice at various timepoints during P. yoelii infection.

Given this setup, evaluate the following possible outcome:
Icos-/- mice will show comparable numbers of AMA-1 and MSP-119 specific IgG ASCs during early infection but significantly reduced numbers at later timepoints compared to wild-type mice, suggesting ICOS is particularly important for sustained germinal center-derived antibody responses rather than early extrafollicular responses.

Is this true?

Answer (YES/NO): NO